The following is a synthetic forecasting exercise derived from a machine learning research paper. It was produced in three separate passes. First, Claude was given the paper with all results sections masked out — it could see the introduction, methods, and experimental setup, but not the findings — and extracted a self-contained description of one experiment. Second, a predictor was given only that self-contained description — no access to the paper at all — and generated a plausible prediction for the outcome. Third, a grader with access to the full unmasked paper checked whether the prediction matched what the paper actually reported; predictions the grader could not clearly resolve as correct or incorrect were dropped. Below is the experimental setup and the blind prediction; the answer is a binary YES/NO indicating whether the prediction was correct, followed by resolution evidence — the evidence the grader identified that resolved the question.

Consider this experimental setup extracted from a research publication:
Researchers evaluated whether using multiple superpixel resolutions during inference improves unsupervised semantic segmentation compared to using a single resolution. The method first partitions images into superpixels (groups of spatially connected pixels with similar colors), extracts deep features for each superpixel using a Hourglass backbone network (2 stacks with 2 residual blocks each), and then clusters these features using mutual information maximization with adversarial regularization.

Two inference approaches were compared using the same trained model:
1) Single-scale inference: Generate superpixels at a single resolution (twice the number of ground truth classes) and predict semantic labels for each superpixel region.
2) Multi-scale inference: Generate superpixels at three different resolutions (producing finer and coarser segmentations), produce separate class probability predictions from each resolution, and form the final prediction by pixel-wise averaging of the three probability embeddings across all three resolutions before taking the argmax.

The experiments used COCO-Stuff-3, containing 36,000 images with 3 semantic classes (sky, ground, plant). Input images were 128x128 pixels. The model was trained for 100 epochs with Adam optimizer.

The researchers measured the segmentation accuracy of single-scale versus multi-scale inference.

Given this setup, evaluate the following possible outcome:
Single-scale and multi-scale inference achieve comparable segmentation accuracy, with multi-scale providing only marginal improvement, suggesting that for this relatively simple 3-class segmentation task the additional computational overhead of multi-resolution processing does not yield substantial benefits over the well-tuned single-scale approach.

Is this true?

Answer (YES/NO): YES